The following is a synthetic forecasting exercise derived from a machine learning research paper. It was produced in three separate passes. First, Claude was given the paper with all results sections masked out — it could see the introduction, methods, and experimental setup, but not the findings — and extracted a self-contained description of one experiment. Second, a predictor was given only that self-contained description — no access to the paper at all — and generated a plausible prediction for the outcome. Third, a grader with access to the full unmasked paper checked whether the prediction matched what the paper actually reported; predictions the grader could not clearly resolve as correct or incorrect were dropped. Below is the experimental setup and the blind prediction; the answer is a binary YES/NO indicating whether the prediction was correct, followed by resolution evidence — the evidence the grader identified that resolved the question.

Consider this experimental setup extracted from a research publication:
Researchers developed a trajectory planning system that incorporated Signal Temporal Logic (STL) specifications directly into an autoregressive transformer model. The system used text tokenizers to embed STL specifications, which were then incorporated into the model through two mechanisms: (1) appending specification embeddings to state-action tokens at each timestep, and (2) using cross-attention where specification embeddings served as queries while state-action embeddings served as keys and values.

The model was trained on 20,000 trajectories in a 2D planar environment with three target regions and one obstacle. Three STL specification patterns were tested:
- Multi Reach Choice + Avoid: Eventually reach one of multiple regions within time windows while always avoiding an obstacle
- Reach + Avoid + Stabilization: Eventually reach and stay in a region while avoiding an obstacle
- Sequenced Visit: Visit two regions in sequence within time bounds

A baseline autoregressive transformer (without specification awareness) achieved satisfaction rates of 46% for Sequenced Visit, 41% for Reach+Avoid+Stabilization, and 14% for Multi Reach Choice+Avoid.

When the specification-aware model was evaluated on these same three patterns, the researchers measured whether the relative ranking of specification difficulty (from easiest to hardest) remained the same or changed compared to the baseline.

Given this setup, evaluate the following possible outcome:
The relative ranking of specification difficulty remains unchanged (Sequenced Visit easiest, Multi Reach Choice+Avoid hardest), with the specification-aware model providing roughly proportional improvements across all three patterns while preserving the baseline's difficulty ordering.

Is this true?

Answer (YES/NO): NO